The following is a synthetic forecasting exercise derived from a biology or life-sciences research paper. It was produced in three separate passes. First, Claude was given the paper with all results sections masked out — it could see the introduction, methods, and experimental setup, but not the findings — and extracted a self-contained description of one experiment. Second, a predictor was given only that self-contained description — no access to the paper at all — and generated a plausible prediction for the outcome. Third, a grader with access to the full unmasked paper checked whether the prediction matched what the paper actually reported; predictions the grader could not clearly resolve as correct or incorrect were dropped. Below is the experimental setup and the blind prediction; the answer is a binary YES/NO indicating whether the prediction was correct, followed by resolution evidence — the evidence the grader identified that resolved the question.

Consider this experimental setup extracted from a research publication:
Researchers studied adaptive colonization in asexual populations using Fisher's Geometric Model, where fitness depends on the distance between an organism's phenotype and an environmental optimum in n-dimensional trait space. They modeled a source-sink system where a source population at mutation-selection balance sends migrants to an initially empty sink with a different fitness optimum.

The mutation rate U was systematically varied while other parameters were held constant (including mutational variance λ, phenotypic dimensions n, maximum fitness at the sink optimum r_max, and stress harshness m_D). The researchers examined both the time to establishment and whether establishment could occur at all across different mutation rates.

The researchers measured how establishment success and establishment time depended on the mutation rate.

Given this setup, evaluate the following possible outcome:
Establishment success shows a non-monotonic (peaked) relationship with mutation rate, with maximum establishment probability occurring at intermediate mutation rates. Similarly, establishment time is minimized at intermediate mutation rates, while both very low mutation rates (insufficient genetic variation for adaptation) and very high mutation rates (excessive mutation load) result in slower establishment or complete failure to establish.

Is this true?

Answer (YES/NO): NO